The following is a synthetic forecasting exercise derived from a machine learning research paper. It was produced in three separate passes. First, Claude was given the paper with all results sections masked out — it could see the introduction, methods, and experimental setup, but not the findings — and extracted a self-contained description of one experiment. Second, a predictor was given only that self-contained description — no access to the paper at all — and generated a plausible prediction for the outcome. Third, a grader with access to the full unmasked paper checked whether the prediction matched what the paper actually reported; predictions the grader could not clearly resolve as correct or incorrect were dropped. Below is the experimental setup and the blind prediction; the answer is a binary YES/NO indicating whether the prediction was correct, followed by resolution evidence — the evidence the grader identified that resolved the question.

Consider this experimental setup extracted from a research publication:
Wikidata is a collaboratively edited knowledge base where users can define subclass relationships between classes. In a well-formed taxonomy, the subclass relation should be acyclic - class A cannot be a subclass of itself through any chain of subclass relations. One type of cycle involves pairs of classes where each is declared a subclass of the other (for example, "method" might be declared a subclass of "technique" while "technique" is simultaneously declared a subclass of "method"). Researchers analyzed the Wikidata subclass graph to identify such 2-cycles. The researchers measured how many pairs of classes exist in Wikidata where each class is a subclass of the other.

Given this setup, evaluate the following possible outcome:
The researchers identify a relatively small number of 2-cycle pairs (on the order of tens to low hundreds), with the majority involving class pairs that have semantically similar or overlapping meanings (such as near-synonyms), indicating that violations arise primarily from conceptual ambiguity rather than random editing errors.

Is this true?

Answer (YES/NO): NO